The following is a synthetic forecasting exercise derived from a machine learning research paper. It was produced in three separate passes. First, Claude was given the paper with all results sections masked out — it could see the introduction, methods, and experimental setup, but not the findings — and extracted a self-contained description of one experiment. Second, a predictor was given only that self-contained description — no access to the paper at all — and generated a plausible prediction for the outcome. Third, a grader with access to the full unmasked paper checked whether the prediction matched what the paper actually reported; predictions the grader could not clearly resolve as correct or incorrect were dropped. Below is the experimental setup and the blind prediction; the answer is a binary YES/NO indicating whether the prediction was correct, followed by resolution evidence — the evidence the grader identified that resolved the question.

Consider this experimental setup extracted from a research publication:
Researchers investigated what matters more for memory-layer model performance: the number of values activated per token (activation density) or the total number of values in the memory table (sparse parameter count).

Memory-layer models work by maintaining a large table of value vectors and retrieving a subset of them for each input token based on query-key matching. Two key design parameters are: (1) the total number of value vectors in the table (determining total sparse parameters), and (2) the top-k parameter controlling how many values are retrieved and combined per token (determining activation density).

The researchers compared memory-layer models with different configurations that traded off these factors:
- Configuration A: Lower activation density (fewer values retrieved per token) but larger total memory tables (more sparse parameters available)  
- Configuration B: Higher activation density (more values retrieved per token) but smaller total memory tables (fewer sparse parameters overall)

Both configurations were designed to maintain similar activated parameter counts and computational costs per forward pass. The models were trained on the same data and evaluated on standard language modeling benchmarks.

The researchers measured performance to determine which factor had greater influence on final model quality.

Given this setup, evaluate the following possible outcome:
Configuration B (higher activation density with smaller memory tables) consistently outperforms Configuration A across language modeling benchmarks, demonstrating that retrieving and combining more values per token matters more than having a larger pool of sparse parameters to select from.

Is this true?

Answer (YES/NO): YES